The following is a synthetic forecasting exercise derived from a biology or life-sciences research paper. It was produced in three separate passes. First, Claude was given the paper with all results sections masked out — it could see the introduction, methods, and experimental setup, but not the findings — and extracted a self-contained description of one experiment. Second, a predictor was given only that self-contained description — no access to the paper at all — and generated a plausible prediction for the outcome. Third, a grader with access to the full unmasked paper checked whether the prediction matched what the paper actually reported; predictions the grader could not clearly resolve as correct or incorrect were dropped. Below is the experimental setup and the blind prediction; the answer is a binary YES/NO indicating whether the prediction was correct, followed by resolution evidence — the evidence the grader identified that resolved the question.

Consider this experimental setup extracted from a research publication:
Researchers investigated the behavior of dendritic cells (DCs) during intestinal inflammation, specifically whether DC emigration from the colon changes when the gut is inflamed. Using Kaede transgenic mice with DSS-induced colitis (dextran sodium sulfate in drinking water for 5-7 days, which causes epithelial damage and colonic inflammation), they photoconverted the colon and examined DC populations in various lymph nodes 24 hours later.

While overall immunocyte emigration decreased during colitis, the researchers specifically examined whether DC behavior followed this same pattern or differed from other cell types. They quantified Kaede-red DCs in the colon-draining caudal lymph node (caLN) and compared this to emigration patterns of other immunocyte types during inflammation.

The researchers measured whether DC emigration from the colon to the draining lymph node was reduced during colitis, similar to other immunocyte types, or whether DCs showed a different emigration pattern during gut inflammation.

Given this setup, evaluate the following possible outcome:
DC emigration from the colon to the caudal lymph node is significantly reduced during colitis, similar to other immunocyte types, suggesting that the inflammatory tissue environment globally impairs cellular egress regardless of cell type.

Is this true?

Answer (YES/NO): NO